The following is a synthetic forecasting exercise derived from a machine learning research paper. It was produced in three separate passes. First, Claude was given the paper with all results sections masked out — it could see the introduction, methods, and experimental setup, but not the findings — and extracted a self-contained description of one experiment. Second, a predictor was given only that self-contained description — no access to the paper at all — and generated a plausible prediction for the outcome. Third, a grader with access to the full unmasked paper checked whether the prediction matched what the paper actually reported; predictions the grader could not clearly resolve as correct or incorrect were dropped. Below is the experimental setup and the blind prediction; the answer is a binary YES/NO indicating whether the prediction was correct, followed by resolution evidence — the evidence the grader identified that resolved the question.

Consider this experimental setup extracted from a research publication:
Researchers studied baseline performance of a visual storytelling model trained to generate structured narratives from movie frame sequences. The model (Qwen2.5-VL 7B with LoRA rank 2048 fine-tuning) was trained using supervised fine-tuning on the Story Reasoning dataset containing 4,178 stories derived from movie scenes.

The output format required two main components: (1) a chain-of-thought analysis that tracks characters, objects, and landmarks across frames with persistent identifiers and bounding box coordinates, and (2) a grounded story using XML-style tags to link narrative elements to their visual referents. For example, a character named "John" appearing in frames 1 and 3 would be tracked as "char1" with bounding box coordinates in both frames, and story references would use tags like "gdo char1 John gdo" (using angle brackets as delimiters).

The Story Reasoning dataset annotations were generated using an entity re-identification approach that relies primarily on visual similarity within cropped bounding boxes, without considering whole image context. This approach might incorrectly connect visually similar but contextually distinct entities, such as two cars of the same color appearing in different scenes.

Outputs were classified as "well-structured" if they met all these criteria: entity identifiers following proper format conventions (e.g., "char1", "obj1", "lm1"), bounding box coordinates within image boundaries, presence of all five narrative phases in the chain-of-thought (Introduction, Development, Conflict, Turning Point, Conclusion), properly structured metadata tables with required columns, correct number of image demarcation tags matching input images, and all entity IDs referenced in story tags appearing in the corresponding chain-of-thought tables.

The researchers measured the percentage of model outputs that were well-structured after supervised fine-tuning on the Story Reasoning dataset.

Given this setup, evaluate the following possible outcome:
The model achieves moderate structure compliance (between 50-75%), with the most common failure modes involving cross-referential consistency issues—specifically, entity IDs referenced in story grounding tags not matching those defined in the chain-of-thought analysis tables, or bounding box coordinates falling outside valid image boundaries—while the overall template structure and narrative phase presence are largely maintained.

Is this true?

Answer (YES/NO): NO